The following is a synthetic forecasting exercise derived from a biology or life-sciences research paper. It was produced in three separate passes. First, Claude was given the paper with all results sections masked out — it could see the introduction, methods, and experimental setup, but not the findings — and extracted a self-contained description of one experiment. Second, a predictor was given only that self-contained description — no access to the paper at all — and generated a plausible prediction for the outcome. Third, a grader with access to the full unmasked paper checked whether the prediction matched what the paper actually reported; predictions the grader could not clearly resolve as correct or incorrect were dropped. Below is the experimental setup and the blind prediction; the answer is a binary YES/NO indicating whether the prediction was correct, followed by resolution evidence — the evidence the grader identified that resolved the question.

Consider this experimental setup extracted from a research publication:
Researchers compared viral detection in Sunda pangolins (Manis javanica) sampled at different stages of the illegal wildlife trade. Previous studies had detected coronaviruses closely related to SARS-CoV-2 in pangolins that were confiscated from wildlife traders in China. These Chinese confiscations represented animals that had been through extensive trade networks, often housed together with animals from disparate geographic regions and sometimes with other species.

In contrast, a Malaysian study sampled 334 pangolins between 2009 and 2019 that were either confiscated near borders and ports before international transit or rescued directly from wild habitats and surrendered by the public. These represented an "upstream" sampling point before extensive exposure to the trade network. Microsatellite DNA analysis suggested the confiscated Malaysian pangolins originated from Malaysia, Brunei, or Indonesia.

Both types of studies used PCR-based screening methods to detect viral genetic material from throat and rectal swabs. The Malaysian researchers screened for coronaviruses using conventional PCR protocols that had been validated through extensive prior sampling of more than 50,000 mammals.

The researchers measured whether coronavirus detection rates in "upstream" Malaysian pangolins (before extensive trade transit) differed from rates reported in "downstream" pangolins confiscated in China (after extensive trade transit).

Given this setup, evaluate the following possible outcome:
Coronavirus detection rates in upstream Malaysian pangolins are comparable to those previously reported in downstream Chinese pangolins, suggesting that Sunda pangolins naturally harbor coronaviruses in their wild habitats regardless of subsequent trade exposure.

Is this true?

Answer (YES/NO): NO